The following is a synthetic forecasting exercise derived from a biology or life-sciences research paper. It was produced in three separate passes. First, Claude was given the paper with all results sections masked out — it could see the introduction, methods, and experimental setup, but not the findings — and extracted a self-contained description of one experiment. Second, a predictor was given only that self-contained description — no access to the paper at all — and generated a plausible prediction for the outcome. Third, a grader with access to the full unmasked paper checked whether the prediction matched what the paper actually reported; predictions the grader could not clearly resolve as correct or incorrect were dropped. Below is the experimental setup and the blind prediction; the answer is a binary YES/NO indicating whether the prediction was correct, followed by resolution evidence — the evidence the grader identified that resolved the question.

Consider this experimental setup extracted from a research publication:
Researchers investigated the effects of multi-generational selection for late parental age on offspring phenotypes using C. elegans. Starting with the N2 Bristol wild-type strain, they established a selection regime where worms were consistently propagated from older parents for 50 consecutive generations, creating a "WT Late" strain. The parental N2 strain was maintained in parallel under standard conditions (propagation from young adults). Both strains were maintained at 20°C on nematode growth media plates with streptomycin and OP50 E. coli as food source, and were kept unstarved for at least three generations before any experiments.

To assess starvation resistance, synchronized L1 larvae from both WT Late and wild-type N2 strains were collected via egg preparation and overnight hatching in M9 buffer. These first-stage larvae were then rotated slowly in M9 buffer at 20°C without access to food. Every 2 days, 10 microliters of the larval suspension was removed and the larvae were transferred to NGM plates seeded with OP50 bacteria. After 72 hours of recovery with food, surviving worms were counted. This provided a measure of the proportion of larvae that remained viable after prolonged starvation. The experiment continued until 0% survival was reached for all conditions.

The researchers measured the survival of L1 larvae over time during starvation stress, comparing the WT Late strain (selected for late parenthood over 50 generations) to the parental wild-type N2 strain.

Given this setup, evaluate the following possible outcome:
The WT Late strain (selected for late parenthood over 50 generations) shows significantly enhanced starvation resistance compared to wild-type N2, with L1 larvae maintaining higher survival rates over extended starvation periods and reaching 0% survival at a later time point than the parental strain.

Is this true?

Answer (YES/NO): YES